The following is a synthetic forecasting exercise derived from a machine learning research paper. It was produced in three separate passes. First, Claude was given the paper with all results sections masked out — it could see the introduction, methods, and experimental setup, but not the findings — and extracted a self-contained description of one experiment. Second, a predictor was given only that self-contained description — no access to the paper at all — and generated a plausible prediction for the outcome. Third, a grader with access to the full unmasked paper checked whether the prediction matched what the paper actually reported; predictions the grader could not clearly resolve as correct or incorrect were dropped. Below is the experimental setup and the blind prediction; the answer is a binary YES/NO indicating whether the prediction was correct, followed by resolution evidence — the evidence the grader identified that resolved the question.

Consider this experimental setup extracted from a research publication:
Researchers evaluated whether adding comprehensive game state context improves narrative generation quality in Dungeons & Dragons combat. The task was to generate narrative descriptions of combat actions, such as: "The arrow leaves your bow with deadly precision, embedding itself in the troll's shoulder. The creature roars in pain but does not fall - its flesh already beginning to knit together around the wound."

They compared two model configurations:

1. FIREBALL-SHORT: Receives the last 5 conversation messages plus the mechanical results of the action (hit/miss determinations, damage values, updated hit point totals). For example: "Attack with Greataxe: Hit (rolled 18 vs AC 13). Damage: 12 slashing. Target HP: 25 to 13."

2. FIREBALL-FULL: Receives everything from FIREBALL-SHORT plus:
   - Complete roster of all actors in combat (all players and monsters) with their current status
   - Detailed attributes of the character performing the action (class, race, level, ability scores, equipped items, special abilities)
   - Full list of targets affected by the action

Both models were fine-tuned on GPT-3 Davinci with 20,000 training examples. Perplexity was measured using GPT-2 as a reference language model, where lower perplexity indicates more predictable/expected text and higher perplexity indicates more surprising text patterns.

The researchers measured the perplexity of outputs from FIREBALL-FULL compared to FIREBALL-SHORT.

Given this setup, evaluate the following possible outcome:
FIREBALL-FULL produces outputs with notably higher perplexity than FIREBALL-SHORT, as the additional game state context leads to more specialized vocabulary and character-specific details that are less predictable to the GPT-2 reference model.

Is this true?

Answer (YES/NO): NO